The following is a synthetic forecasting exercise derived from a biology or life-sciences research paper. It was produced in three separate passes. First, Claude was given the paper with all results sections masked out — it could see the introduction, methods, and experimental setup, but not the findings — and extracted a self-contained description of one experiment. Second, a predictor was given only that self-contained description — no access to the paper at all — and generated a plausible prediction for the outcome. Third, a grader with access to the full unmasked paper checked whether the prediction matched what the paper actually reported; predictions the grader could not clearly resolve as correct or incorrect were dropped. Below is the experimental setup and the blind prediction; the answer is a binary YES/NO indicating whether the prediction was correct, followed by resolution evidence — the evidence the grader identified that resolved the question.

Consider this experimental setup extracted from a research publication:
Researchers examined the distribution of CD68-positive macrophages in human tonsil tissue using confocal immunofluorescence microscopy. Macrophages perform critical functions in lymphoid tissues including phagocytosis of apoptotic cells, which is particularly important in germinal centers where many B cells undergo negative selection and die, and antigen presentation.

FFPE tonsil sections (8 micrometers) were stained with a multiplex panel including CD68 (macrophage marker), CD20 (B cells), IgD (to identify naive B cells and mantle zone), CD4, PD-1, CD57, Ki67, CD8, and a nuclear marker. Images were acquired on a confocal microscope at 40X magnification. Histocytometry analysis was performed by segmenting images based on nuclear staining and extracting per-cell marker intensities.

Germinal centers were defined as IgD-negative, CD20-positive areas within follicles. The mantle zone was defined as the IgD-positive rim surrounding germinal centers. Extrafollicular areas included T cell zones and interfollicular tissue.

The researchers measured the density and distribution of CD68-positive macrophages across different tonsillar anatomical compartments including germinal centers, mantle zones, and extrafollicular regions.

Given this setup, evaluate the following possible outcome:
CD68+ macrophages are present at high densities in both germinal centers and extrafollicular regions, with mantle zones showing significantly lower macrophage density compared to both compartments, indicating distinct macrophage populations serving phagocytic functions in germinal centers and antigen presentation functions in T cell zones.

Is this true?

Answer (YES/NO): NO